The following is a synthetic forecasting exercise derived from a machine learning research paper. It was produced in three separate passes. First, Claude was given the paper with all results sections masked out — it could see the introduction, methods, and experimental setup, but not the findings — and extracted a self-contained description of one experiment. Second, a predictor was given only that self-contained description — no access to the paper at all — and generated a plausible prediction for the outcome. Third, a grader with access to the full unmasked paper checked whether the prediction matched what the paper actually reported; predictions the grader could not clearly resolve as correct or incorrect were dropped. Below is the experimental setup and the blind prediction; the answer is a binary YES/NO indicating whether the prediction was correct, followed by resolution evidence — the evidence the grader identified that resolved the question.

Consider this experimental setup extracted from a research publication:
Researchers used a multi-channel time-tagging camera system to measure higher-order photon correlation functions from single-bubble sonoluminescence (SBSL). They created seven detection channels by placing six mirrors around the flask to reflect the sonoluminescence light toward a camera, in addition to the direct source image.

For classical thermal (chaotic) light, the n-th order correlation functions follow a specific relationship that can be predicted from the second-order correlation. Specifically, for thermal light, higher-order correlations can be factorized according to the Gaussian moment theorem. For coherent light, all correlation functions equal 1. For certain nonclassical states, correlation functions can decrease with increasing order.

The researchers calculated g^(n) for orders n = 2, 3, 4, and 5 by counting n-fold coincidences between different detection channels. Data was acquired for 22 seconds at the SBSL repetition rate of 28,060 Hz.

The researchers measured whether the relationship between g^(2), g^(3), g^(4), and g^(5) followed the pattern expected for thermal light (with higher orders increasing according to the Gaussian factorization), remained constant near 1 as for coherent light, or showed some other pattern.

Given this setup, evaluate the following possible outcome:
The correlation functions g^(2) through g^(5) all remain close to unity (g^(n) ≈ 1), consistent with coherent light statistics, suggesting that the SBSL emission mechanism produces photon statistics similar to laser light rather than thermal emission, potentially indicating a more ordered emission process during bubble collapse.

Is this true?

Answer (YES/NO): NO